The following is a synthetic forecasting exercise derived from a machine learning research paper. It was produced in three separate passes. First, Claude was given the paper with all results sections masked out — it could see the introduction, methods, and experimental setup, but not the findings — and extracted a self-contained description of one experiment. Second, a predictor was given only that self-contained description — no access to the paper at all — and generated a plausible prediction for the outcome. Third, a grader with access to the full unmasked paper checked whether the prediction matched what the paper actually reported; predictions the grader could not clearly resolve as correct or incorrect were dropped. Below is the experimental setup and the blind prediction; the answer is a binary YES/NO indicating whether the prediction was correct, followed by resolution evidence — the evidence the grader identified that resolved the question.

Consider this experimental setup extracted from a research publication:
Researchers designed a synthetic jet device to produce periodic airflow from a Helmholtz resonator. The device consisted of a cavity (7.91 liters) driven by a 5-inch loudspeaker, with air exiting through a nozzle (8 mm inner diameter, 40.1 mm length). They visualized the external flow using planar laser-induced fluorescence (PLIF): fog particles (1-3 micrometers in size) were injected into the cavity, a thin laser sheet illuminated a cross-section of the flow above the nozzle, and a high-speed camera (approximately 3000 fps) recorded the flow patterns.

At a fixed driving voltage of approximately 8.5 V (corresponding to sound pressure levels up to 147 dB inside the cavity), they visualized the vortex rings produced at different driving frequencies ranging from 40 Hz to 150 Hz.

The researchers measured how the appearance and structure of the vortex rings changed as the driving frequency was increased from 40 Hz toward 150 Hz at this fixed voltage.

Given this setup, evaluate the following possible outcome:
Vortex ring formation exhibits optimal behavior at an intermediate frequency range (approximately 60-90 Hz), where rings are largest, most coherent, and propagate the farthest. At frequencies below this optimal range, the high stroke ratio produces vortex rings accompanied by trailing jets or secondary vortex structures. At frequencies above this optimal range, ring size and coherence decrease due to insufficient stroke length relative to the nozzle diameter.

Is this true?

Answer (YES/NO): NO